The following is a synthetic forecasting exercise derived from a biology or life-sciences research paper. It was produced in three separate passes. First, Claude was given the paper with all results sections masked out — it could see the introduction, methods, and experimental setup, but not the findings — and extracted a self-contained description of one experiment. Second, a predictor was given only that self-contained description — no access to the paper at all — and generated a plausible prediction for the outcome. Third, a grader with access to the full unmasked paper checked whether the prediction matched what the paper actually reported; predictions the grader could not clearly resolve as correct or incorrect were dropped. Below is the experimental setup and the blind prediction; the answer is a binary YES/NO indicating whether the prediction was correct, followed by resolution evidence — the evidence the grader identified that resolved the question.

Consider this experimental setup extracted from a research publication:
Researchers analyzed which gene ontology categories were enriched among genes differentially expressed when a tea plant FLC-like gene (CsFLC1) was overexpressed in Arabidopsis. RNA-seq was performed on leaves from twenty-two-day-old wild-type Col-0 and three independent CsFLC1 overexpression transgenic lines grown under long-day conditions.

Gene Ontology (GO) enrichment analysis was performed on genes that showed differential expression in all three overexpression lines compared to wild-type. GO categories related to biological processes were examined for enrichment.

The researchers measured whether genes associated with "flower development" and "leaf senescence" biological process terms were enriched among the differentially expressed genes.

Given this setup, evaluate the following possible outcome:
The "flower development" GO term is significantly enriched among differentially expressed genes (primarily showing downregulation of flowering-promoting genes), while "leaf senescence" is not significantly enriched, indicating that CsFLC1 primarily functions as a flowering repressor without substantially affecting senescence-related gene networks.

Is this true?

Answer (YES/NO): NO